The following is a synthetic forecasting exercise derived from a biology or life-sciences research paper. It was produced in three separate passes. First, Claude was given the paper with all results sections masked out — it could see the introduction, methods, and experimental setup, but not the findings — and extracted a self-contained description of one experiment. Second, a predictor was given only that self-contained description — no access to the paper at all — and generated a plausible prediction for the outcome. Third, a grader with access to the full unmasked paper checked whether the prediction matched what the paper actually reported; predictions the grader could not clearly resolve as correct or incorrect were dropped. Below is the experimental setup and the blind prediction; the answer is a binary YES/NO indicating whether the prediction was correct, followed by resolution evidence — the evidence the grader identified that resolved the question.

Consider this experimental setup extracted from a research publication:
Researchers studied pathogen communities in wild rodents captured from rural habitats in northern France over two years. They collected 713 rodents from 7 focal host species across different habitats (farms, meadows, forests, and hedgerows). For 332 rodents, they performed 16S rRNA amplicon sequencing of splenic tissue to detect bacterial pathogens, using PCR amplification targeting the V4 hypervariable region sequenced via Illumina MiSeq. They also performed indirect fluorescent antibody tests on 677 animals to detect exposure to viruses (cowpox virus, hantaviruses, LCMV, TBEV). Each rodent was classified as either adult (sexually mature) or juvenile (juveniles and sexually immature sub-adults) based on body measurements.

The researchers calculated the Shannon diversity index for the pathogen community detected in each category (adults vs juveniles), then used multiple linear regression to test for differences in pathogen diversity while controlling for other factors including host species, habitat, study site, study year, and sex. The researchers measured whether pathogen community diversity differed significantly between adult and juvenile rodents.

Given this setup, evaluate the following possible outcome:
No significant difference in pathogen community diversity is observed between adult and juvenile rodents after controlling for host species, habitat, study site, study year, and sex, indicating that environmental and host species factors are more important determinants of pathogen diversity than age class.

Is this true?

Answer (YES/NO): NO